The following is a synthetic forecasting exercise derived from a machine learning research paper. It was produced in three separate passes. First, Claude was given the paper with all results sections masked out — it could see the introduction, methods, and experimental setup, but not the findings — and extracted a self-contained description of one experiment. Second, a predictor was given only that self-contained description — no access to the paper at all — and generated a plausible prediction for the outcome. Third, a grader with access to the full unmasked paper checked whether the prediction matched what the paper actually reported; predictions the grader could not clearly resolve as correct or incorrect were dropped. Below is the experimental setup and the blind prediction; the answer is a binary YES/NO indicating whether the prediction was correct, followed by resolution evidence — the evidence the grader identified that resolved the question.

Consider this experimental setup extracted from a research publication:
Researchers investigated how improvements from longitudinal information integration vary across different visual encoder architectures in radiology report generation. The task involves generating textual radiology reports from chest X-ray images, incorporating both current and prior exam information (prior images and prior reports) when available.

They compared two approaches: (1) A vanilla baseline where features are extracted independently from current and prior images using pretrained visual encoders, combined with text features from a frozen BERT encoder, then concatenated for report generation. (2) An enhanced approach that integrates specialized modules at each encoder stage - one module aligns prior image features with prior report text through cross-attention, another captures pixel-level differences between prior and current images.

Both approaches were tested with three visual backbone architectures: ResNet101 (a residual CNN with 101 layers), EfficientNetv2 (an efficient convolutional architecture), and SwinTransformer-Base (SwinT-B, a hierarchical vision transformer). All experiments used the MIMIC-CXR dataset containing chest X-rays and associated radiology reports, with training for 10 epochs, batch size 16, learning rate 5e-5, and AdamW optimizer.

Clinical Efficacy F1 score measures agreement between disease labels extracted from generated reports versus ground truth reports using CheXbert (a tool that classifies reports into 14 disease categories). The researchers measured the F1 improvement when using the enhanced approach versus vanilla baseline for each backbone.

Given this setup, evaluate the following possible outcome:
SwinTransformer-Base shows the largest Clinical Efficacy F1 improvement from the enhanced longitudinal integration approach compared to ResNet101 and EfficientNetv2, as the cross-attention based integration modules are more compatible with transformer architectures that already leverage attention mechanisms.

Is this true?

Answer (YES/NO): YES